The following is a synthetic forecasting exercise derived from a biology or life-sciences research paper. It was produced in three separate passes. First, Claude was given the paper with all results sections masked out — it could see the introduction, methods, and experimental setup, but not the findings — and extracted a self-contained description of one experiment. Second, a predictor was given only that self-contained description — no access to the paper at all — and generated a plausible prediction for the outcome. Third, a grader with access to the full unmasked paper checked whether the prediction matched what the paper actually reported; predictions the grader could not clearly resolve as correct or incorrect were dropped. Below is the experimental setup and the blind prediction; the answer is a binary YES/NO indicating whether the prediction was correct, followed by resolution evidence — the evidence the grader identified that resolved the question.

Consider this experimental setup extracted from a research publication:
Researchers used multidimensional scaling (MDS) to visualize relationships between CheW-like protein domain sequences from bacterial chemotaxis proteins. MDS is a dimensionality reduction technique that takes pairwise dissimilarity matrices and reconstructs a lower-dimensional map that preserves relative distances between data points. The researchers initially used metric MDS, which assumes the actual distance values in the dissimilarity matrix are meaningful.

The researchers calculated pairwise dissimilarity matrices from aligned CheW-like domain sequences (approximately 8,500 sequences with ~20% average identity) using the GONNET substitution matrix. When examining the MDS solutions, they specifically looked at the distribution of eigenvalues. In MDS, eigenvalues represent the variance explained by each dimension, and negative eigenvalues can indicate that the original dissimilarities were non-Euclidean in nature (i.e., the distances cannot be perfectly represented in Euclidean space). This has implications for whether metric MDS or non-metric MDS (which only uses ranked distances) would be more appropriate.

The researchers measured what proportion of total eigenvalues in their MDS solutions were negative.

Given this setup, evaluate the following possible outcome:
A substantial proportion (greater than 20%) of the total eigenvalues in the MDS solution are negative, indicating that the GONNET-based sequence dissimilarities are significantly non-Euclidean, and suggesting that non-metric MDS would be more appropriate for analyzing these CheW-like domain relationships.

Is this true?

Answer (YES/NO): NO